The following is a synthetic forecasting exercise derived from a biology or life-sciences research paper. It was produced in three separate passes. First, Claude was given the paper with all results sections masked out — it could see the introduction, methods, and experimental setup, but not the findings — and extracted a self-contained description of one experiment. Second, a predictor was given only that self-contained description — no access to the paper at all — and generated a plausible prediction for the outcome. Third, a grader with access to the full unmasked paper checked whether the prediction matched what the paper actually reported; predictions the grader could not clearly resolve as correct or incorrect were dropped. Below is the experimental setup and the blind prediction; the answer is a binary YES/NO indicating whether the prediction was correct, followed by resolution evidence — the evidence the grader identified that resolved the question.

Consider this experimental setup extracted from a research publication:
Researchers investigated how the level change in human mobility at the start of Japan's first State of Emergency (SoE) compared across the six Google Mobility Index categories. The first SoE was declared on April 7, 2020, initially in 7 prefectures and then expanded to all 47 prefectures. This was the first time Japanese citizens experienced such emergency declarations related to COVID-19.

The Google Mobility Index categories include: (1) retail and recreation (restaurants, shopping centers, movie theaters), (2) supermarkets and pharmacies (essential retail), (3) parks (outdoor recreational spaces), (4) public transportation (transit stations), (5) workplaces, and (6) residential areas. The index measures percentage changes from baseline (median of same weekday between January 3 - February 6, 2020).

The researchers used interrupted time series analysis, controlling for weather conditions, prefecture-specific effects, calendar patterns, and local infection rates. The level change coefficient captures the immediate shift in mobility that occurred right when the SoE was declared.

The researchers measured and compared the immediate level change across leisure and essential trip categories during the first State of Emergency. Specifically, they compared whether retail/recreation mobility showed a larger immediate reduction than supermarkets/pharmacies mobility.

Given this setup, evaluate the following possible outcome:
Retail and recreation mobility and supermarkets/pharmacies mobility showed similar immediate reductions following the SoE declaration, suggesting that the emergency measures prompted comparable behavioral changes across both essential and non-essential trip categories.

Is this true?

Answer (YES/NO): NO